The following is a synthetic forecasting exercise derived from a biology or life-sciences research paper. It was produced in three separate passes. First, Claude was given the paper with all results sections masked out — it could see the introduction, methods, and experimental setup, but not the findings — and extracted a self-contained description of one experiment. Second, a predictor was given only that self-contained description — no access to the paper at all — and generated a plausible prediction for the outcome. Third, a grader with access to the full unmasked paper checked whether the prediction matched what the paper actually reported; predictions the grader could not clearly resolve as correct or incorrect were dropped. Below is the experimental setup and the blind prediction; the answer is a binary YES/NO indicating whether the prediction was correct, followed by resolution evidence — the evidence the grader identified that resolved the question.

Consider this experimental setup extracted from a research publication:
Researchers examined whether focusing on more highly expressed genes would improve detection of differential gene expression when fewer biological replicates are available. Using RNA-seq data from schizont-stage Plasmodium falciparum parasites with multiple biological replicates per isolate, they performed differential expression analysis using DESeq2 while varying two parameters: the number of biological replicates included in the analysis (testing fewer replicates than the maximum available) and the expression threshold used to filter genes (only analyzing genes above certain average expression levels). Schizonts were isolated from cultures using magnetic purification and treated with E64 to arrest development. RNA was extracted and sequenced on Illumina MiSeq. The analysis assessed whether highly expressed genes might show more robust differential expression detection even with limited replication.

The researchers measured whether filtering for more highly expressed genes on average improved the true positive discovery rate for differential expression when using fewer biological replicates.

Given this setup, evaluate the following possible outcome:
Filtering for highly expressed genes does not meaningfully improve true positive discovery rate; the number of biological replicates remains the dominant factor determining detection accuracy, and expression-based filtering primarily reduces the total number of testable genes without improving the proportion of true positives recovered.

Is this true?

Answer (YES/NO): NO